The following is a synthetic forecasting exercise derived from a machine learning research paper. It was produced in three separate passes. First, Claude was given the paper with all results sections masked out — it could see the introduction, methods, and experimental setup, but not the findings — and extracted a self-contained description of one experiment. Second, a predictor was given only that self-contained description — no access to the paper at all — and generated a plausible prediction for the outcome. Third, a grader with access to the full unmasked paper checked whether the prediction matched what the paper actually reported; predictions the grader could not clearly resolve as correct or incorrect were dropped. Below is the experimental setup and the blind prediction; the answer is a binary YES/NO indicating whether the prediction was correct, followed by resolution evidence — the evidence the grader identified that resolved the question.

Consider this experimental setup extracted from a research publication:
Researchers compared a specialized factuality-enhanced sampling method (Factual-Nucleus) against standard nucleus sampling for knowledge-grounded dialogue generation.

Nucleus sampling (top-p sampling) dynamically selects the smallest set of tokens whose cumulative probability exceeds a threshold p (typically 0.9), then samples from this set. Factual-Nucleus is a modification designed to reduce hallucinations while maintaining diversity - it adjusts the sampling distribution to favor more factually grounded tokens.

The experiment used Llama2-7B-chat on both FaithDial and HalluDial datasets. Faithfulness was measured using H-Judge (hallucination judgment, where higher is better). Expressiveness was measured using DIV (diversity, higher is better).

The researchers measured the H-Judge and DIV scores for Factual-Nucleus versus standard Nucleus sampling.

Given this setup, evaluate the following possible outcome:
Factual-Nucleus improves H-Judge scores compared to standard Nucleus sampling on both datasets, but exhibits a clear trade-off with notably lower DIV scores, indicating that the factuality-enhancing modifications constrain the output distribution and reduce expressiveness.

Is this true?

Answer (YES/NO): NO